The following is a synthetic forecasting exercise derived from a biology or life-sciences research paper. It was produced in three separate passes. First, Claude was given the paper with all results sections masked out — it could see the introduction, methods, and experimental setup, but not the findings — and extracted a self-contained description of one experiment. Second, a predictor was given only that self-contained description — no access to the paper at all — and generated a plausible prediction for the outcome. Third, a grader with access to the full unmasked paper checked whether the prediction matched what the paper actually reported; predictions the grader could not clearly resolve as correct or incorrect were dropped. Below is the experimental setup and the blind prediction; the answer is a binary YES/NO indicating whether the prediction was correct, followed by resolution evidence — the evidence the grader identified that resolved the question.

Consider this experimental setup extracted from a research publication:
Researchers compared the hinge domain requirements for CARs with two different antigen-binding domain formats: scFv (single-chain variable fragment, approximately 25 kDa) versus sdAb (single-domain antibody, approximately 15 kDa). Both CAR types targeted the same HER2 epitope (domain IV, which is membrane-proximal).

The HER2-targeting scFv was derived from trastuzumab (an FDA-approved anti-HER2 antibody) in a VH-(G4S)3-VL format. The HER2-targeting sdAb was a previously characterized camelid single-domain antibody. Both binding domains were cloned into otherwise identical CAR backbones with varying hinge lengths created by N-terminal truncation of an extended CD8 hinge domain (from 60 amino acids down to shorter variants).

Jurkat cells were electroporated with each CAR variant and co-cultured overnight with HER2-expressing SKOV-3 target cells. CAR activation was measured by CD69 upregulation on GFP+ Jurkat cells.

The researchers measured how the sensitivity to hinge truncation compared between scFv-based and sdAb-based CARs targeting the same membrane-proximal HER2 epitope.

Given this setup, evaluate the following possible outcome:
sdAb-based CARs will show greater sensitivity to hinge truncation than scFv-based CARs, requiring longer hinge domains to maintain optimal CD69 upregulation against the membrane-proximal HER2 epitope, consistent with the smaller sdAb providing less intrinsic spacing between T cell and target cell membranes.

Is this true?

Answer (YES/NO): NO